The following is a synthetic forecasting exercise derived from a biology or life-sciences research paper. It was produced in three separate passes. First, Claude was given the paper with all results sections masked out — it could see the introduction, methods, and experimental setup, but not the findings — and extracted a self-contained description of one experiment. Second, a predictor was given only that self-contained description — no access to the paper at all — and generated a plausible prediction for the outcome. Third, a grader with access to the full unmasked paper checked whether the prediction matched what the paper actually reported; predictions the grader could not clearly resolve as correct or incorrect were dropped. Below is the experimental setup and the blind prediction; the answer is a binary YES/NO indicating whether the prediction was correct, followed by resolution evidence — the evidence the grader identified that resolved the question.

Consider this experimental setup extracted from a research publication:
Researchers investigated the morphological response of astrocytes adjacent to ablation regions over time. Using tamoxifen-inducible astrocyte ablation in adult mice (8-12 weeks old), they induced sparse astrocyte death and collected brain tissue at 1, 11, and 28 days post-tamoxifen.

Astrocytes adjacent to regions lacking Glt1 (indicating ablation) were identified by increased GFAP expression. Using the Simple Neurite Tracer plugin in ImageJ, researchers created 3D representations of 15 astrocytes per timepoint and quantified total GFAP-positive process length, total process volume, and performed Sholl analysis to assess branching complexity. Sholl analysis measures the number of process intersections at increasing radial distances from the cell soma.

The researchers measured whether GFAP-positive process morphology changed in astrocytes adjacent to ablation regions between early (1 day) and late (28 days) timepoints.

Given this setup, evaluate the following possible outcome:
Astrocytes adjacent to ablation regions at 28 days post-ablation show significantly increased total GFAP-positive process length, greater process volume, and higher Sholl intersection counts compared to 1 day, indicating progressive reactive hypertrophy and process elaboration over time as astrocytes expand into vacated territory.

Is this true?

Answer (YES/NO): NO